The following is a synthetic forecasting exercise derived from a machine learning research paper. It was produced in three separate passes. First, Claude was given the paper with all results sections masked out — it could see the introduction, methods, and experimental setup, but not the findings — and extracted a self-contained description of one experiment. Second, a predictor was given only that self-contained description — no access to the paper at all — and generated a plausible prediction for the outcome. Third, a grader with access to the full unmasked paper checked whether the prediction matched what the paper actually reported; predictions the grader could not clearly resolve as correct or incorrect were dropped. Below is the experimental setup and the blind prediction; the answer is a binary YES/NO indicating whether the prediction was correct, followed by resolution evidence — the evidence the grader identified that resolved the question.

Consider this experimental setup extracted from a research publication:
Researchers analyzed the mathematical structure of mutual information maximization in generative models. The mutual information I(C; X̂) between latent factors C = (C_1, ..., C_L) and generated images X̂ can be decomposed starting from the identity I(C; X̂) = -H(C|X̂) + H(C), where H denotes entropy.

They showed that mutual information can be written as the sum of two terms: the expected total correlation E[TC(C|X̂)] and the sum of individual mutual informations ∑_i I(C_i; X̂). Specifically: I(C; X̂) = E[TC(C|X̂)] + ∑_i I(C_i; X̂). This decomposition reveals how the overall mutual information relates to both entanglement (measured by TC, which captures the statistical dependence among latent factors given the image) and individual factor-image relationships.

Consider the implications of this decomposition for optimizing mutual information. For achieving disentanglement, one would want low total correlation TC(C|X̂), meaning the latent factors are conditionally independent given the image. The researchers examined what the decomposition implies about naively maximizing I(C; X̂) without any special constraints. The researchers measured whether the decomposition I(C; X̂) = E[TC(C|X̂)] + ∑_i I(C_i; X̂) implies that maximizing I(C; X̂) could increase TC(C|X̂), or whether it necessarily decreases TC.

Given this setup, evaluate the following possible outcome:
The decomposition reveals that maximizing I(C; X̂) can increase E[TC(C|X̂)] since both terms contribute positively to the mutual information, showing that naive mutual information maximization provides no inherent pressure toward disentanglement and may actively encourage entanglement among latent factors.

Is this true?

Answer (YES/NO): YES